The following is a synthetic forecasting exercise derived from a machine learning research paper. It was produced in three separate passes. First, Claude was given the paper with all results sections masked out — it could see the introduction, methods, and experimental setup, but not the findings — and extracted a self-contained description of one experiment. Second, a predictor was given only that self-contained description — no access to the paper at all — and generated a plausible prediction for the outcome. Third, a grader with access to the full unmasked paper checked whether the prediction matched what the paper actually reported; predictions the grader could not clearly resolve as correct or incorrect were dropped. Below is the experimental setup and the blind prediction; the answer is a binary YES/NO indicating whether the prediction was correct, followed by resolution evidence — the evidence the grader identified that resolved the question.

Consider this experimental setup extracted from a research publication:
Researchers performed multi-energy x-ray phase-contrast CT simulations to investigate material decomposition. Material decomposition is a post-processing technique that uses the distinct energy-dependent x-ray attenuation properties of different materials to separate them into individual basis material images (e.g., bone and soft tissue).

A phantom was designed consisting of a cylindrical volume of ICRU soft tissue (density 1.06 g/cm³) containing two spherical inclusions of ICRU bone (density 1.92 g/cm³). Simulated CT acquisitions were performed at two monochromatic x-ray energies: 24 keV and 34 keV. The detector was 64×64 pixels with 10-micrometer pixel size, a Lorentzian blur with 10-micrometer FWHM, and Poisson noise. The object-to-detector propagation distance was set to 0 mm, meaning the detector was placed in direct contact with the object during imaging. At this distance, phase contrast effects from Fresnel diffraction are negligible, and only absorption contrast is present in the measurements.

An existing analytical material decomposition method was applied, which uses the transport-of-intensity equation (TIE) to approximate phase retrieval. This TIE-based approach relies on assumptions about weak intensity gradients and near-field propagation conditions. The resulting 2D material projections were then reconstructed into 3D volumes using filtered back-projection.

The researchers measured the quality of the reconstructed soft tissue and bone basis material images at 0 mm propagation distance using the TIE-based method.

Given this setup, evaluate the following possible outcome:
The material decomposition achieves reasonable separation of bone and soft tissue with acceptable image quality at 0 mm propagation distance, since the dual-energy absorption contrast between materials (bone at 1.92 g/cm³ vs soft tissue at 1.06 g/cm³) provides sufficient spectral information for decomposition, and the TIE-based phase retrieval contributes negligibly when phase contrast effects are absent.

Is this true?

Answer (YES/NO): NO